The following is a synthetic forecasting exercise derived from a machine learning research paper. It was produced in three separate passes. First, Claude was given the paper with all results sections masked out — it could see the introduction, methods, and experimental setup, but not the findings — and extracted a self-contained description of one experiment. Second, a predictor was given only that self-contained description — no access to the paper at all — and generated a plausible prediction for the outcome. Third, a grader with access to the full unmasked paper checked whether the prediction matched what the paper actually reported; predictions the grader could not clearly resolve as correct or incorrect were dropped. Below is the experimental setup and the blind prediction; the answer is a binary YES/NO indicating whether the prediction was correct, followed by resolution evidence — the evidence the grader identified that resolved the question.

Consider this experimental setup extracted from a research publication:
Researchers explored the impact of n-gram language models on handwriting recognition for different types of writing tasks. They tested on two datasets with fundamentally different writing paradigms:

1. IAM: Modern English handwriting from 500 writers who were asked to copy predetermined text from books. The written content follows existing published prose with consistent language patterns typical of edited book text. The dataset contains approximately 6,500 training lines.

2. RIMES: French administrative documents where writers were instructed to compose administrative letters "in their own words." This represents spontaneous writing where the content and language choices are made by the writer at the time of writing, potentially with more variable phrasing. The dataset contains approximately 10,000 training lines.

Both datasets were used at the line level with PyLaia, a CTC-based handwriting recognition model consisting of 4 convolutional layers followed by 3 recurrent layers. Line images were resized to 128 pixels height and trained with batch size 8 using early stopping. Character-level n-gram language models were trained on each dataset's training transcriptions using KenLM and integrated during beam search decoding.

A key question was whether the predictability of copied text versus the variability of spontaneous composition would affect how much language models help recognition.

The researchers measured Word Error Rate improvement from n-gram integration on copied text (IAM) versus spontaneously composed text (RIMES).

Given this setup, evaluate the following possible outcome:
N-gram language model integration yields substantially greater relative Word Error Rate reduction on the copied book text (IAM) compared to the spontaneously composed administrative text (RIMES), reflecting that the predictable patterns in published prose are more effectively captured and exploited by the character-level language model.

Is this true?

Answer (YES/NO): NO